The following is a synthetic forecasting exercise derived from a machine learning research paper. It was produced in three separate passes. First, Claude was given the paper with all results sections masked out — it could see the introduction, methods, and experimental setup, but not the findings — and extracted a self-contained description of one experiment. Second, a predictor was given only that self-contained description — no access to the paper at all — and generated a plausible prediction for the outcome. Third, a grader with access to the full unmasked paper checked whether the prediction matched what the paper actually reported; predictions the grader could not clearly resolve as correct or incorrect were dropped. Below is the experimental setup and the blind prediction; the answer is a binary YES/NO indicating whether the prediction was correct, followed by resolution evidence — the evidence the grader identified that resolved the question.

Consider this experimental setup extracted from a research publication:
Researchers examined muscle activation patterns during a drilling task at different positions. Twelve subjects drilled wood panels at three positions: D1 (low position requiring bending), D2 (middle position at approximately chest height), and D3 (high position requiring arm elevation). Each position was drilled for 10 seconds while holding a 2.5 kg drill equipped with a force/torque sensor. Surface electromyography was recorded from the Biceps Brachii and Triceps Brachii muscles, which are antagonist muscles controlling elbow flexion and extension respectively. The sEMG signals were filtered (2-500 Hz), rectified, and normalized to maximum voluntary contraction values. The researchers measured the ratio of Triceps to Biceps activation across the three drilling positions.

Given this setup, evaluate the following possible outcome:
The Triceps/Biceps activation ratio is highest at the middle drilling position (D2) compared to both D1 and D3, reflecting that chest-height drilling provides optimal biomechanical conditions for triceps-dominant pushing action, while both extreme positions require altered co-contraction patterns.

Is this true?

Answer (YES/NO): NO